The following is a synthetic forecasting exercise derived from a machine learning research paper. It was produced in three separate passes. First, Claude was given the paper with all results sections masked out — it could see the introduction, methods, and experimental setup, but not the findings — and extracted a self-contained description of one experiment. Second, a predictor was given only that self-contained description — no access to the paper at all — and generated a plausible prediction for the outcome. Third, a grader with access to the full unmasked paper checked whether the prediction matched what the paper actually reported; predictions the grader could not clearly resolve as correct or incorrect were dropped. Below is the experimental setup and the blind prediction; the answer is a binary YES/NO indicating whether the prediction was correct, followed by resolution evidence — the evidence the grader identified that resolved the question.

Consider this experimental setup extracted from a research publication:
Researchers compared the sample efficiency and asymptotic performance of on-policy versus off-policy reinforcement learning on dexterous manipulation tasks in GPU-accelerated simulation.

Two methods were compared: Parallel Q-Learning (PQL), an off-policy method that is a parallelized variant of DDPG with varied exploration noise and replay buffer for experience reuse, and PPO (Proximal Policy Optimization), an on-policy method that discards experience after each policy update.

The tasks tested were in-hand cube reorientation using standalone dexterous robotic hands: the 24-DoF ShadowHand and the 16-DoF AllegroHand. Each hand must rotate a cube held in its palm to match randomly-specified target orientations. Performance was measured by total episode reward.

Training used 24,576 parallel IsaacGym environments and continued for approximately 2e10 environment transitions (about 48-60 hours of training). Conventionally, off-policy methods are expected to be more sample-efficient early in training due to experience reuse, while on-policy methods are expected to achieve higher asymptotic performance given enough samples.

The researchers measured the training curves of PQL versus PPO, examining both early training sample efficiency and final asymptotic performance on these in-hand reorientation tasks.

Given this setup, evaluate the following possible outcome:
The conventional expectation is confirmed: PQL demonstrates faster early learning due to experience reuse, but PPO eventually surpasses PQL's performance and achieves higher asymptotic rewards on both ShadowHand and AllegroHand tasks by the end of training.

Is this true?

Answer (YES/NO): NO